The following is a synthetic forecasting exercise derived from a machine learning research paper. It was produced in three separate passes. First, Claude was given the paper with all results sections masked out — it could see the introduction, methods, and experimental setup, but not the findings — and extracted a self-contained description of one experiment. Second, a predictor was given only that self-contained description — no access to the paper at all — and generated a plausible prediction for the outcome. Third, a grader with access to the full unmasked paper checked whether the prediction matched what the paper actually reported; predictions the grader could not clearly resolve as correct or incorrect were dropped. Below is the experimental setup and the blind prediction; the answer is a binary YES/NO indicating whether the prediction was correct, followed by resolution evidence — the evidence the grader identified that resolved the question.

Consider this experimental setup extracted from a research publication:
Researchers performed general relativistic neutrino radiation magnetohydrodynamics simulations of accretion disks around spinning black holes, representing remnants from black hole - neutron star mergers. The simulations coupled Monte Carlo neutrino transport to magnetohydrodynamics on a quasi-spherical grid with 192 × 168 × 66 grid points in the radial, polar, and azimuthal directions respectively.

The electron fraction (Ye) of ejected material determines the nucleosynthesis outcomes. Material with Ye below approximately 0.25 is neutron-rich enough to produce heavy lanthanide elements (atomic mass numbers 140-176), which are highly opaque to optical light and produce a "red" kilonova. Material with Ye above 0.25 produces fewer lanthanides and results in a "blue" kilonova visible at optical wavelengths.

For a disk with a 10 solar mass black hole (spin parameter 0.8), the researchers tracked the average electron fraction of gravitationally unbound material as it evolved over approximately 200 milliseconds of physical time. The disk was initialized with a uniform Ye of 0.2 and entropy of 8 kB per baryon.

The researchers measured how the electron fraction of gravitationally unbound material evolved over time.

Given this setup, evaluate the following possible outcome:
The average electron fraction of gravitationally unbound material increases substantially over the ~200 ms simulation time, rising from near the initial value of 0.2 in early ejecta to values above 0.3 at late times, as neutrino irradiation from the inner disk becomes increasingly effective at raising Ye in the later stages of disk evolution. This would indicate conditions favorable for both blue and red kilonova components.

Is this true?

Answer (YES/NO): NO